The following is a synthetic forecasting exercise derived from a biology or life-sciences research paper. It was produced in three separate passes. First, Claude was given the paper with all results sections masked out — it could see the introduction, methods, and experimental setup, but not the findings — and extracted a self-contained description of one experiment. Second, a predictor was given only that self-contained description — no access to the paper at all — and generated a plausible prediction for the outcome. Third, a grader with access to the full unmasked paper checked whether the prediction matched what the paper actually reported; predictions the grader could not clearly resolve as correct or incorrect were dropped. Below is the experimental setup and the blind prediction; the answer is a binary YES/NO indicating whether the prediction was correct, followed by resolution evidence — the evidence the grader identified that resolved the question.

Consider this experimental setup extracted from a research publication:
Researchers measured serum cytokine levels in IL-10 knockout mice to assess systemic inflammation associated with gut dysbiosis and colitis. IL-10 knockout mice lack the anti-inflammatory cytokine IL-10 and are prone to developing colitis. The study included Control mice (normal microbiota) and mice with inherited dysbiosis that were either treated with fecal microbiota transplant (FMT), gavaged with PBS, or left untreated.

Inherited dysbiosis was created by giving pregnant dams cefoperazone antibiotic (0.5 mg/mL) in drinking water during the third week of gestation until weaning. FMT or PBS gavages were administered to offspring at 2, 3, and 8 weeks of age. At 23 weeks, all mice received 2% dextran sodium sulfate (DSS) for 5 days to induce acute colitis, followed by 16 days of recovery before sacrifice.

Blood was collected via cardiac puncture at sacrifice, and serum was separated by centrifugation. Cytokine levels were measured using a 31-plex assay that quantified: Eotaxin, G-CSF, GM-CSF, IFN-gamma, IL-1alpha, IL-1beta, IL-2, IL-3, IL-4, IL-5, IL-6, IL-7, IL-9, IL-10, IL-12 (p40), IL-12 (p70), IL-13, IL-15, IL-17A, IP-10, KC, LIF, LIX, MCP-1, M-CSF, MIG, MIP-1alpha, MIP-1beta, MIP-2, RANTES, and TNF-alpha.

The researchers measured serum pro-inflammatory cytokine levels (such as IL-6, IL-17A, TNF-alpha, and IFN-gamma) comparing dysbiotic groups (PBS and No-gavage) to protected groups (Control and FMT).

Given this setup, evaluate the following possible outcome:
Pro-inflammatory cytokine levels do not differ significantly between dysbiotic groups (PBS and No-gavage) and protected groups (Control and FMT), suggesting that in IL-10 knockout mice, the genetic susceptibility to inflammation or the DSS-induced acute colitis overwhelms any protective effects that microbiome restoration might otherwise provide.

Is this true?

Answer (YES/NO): YES